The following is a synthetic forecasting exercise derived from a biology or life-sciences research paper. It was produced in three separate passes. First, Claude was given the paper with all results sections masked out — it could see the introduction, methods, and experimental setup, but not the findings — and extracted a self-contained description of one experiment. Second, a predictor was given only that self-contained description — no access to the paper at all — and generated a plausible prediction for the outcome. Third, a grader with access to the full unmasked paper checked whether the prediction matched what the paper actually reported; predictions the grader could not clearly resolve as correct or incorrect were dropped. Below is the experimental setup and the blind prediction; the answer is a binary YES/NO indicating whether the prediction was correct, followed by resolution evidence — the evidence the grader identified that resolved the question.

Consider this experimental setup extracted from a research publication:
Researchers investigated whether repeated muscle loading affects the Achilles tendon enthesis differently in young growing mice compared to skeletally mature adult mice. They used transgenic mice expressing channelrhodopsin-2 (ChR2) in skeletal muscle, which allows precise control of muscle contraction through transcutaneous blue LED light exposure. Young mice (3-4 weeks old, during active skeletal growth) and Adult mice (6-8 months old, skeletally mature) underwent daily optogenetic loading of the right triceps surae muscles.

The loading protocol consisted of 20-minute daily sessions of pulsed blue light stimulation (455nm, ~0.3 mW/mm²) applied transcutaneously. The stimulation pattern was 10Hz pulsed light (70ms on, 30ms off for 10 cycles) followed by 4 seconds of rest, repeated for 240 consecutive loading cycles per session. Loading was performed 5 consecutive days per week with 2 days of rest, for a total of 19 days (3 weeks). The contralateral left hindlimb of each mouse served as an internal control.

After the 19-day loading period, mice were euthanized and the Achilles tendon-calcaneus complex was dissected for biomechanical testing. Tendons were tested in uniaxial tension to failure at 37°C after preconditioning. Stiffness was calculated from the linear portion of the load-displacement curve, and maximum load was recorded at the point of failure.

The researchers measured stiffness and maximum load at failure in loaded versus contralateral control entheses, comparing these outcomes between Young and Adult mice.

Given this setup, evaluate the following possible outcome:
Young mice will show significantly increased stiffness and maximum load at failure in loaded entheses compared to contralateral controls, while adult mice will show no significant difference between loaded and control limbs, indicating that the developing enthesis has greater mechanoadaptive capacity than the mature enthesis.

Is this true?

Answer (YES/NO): NO